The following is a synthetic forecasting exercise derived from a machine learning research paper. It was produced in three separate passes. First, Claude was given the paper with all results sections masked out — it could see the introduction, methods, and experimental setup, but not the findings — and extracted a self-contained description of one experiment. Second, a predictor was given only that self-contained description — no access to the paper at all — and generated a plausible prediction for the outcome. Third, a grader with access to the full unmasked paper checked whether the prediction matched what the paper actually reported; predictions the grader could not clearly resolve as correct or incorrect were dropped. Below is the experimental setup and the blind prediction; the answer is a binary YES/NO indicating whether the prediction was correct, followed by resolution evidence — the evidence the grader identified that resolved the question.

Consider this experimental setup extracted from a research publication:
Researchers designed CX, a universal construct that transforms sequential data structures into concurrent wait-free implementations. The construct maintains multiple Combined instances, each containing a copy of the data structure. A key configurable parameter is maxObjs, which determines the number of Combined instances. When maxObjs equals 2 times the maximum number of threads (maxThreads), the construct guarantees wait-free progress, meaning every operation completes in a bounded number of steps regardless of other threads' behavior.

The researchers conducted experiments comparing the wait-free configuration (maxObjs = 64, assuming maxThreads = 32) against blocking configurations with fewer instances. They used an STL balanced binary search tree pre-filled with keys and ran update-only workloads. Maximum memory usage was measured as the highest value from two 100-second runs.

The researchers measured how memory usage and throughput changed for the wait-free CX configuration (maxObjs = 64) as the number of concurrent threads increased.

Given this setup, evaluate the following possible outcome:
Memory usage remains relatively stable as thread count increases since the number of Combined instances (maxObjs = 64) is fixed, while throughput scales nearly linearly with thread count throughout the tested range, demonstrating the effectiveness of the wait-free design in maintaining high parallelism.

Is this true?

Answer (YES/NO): NO